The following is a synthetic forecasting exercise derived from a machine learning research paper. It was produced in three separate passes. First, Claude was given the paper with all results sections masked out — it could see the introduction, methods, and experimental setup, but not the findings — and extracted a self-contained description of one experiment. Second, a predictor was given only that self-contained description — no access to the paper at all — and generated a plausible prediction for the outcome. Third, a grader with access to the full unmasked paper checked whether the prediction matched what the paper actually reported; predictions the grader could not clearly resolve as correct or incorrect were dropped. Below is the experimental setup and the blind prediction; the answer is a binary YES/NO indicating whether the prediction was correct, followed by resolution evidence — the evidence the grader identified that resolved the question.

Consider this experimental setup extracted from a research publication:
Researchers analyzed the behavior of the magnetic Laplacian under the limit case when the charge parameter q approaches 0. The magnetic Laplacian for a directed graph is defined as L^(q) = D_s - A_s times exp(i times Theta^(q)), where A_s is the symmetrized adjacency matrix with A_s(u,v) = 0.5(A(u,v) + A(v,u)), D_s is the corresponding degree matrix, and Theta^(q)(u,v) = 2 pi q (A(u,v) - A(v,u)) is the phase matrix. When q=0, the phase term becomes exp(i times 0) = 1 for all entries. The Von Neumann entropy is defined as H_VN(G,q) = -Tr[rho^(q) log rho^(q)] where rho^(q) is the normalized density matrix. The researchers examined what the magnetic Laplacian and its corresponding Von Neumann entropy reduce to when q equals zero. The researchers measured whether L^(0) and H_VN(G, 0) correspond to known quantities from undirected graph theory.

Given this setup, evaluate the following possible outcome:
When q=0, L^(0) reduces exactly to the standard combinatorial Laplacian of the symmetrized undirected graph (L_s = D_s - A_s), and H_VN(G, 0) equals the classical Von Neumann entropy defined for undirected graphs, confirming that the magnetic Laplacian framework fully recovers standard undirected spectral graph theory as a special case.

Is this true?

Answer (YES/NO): YES